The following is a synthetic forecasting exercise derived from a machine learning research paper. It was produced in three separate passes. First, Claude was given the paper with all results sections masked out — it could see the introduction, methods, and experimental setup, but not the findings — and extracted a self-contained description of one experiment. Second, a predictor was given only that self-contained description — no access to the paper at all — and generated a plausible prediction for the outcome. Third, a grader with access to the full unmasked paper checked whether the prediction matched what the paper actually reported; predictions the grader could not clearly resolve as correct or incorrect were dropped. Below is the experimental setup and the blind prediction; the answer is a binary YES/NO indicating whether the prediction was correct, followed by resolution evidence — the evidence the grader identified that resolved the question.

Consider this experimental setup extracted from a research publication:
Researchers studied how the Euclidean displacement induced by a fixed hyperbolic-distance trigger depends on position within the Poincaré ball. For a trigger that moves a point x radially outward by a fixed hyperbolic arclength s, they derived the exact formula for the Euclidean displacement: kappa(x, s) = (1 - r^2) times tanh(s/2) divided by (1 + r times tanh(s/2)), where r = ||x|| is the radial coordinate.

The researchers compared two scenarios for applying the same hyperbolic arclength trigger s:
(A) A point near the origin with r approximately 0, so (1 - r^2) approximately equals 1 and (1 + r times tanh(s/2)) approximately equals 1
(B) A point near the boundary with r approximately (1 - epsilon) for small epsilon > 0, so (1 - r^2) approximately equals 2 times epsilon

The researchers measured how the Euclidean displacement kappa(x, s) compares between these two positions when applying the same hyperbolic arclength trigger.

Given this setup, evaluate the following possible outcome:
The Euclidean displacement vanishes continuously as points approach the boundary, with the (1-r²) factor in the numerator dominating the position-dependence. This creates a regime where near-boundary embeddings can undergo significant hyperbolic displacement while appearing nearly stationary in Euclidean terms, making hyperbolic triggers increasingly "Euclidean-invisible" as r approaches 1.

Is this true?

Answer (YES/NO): YES